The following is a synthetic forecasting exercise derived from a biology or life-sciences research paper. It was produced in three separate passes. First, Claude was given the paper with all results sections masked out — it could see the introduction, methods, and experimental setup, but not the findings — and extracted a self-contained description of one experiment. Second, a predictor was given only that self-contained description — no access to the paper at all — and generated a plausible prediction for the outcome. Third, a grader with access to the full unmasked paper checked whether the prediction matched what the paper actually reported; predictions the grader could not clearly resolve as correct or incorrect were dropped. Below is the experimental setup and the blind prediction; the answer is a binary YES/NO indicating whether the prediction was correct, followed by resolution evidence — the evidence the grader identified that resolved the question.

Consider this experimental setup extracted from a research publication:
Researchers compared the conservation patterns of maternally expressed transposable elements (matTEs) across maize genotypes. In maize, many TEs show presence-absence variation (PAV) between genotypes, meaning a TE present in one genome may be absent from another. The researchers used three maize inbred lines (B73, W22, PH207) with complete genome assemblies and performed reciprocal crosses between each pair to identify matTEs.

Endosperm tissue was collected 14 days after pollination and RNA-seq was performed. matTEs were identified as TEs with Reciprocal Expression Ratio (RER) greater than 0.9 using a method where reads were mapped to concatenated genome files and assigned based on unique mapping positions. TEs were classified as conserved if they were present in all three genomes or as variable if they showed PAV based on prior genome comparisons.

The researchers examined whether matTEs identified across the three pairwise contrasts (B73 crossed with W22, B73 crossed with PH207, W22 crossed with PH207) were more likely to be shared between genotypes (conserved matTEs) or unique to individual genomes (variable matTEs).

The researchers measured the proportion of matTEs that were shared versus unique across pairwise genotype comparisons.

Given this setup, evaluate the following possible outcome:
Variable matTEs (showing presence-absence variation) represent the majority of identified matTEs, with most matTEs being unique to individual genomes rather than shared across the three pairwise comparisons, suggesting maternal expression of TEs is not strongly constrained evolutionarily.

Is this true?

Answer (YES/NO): YES